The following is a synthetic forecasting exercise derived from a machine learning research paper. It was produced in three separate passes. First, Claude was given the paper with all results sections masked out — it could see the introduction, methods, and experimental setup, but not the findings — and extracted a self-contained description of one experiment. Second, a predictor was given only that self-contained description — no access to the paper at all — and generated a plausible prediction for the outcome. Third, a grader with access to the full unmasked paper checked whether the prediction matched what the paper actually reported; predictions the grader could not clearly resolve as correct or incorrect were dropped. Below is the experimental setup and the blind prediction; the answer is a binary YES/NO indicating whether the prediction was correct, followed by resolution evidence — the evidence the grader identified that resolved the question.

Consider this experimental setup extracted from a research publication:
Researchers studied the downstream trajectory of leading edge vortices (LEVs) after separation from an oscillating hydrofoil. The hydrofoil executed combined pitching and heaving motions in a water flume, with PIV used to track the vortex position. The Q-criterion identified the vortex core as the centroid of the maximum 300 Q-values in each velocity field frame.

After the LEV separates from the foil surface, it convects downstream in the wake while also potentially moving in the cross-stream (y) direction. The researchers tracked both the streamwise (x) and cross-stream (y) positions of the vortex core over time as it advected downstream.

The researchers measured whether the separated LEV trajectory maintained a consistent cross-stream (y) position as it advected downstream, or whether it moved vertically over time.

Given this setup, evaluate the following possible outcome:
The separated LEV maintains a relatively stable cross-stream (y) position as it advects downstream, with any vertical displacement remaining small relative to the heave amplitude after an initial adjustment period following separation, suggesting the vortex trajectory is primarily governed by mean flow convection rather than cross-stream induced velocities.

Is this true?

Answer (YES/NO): NO